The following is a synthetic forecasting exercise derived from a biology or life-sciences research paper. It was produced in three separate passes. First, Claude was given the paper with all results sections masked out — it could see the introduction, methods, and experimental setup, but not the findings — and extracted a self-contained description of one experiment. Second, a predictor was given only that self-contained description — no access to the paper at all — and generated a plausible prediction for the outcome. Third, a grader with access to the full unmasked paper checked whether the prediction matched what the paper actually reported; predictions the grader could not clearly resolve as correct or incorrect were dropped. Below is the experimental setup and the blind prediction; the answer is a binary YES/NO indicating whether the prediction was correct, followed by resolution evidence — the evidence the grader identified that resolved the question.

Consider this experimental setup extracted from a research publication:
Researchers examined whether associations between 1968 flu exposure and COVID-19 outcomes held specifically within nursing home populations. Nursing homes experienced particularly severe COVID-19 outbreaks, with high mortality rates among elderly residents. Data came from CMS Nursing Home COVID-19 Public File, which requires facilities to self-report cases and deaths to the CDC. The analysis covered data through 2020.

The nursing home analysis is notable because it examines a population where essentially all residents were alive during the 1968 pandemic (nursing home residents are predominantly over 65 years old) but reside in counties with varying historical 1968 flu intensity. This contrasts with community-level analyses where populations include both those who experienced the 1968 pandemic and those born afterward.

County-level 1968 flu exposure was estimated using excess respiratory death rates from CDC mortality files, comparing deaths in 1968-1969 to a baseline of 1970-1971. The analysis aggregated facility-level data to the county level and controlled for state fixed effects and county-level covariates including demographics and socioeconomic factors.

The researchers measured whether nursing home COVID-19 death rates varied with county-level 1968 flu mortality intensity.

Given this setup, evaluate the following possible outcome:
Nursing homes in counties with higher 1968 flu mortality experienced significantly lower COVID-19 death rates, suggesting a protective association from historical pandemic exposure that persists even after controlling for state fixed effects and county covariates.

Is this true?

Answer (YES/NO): YES